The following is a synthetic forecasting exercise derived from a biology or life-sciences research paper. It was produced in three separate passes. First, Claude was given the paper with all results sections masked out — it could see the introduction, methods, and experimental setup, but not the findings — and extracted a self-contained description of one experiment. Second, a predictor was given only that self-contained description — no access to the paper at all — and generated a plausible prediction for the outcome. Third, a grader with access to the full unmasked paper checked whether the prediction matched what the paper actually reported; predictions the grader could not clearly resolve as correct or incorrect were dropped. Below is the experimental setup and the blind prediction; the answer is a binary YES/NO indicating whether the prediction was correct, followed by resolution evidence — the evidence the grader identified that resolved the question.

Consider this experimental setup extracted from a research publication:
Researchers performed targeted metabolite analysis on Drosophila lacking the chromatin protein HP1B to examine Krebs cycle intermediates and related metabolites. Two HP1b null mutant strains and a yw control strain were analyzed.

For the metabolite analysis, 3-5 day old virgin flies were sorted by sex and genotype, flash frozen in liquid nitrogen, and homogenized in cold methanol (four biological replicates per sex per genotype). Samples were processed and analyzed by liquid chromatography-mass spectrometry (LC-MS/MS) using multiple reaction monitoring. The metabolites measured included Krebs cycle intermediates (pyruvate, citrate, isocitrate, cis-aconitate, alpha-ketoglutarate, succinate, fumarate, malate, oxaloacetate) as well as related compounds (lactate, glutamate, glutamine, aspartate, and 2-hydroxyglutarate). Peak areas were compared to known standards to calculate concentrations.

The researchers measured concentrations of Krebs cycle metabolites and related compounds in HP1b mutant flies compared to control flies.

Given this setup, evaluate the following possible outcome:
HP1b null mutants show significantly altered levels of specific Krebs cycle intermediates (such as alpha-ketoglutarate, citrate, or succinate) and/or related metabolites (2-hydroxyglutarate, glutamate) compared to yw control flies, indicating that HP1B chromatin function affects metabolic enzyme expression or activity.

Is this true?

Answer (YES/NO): YES